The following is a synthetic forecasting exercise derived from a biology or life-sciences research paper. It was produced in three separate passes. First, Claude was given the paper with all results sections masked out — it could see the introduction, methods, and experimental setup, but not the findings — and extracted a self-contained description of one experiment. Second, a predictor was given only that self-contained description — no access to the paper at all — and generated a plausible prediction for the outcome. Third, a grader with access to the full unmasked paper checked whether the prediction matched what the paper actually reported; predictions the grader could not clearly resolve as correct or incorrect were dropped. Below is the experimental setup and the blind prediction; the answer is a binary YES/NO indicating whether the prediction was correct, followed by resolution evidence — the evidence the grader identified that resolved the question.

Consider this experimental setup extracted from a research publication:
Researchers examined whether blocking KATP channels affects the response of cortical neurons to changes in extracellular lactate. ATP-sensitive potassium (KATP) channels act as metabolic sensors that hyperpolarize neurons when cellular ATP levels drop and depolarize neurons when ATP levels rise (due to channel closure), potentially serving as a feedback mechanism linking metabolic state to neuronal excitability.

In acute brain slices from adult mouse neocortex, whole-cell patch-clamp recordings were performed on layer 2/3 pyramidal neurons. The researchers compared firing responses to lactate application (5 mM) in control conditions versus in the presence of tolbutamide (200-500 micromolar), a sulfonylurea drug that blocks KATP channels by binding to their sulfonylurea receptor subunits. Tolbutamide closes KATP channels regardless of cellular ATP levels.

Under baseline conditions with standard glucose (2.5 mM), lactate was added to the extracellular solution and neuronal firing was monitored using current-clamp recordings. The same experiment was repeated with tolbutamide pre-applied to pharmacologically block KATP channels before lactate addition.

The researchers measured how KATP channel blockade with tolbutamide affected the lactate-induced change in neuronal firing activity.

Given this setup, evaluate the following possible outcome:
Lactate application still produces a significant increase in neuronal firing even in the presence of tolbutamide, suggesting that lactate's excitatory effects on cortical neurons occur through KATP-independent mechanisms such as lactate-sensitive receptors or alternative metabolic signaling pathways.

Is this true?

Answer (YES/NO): NO